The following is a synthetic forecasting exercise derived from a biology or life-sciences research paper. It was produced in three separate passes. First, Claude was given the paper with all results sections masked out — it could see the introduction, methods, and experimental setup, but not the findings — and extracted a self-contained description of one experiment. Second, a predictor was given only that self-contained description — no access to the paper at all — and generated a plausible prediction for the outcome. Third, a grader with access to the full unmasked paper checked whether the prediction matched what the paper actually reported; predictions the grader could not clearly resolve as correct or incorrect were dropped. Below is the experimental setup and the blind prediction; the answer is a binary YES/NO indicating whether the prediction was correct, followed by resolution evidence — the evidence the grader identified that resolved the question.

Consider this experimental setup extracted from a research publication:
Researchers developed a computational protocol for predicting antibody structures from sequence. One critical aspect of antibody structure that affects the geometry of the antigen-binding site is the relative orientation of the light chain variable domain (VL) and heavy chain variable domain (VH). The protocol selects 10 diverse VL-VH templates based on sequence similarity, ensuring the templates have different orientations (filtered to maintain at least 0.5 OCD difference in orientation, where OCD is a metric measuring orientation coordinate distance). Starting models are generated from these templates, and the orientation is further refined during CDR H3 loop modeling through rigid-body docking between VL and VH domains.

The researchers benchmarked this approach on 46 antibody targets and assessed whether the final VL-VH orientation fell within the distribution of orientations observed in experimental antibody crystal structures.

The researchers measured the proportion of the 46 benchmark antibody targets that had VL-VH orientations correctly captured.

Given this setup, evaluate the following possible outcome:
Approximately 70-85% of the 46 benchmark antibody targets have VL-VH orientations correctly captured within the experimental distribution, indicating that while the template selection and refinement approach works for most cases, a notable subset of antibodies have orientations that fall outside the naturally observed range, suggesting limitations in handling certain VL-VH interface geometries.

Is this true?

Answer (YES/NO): NO